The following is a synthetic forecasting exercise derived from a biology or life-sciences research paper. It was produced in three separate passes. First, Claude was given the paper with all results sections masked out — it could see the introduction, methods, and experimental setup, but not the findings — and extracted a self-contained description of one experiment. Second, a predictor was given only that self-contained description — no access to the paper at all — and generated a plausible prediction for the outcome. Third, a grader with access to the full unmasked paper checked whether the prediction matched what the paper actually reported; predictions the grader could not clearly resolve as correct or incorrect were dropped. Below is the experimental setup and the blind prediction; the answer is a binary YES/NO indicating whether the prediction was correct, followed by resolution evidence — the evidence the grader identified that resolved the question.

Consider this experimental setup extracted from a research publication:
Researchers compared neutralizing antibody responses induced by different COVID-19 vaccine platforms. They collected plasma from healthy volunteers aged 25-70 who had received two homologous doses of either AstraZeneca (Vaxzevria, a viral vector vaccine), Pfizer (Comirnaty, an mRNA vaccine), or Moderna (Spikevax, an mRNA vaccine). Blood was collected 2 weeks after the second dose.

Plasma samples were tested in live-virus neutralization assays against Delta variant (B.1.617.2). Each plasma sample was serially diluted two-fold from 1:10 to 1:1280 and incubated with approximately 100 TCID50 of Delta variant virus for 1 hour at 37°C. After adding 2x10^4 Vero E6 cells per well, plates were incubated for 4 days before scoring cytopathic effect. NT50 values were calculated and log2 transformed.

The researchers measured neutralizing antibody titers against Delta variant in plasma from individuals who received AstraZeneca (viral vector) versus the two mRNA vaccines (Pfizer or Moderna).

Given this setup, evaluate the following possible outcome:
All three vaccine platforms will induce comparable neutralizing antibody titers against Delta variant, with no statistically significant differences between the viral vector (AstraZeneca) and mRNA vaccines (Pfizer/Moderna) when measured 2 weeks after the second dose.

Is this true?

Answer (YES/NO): NO